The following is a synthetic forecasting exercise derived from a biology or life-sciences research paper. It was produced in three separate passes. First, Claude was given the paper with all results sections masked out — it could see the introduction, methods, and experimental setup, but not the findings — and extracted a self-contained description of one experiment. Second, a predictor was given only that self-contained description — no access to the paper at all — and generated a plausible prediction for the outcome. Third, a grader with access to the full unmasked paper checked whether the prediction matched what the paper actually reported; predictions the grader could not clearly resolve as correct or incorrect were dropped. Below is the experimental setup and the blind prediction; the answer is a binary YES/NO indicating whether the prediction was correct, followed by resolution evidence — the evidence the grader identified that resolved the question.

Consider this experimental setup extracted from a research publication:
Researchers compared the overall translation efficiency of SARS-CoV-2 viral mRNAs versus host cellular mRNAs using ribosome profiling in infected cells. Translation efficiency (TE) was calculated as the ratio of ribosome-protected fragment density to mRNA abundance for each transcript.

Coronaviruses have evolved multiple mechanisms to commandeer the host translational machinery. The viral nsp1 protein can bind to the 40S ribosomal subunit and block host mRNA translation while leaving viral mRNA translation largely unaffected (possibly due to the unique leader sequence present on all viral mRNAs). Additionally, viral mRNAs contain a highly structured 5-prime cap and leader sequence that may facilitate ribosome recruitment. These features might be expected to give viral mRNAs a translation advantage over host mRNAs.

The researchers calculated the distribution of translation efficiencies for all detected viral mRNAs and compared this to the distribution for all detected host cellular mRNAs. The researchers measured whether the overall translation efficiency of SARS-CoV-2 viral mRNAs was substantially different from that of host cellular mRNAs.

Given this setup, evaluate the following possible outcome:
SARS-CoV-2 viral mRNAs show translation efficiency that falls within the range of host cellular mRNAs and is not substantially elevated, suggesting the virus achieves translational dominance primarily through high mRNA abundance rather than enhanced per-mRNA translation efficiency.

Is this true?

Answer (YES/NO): YES